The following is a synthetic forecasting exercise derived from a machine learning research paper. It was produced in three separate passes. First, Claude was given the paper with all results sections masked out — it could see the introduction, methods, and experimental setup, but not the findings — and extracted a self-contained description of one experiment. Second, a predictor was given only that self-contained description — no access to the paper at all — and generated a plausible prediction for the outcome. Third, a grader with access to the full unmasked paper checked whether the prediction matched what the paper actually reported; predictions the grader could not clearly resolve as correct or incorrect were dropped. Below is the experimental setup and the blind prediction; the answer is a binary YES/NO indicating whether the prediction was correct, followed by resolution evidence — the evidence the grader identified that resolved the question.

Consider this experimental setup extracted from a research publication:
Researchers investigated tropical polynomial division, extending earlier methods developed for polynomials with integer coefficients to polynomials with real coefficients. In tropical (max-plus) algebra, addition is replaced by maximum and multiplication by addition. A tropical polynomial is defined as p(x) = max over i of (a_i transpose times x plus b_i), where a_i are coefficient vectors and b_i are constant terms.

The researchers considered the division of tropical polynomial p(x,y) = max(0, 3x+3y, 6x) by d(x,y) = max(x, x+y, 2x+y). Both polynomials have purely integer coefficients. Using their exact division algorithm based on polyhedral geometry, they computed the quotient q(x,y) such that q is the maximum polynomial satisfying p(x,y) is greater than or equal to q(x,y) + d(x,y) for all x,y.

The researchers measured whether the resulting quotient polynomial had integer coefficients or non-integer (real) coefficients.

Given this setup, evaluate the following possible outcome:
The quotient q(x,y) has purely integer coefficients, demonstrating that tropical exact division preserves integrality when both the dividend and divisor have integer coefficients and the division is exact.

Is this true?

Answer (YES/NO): NO